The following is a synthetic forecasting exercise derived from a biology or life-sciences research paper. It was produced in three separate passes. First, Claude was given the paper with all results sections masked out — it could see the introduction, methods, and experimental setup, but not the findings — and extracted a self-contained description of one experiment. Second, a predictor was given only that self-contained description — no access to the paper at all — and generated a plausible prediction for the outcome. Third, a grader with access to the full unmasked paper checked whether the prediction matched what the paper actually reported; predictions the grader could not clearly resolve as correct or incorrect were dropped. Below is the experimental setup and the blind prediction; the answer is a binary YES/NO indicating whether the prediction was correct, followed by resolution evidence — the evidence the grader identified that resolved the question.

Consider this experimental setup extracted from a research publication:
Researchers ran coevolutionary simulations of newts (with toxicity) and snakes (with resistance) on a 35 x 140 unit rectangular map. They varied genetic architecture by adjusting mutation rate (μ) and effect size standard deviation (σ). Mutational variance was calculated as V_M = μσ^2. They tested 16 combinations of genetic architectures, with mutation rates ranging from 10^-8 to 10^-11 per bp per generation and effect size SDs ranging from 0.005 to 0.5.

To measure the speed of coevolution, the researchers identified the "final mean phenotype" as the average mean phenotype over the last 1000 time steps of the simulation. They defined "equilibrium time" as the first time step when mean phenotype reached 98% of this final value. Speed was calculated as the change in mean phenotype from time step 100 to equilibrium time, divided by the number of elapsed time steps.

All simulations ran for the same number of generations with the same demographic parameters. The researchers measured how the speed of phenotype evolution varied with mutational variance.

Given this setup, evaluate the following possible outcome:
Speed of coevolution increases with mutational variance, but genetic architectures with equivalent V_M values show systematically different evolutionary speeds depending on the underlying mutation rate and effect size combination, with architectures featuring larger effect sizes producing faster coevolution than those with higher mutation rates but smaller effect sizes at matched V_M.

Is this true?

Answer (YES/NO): NO